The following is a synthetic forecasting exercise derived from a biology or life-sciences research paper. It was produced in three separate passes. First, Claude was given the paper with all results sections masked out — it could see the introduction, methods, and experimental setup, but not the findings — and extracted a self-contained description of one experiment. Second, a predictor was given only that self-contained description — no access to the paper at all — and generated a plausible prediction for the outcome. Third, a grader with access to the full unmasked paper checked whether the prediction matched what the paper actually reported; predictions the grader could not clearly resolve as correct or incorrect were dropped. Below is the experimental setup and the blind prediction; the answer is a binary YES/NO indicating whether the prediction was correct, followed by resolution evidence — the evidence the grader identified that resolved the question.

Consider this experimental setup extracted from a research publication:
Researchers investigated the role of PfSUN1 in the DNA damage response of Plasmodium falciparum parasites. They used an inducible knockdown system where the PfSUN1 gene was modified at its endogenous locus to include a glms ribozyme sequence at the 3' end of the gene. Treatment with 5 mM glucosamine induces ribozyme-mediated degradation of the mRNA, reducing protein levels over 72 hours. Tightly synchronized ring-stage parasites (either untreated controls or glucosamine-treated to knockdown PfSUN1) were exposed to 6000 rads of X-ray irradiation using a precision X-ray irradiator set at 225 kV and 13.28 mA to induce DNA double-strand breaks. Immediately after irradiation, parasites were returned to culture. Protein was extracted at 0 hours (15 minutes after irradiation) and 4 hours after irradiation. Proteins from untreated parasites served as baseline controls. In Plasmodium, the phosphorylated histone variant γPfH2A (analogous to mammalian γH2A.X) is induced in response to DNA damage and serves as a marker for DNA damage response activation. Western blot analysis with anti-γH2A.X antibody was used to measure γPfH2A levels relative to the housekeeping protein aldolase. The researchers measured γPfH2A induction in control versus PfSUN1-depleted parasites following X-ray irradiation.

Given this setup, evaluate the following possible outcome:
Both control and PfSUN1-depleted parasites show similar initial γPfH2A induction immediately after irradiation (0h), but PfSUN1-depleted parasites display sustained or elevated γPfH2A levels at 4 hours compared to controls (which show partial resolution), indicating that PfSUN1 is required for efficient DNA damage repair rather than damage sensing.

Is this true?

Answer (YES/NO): YES